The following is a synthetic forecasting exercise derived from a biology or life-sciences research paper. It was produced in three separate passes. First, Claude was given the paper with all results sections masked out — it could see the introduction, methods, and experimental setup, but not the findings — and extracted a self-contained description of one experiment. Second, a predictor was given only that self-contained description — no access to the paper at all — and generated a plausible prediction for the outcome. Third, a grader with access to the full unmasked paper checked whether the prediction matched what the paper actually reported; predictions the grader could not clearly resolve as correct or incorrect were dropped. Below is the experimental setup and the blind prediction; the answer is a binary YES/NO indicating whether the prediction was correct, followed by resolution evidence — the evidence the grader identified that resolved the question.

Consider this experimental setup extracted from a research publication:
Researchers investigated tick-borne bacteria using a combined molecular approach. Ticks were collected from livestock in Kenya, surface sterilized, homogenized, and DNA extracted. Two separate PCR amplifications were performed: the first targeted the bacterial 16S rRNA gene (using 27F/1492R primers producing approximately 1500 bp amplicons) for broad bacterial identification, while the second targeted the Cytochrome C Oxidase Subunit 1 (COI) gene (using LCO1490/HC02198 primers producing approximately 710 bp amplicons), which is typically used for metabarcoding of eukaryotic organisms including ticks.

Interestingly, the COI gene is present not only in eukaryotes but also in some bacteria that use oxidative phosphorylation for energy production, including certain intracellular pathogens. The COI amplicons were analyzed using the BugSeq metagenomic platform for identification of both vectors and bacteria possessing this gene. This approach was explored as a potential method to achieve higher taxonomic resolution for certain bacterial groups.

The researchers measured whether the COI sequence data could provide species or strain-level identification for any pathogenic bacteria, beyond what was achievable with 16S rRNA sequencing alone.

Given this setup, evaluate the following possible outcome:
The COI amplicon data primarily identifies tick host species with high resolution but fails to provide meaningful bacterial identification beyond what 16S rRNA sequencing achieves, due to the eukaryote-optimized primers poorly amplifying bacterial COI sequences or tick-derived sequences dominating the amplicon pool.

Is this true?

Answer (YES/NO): NO